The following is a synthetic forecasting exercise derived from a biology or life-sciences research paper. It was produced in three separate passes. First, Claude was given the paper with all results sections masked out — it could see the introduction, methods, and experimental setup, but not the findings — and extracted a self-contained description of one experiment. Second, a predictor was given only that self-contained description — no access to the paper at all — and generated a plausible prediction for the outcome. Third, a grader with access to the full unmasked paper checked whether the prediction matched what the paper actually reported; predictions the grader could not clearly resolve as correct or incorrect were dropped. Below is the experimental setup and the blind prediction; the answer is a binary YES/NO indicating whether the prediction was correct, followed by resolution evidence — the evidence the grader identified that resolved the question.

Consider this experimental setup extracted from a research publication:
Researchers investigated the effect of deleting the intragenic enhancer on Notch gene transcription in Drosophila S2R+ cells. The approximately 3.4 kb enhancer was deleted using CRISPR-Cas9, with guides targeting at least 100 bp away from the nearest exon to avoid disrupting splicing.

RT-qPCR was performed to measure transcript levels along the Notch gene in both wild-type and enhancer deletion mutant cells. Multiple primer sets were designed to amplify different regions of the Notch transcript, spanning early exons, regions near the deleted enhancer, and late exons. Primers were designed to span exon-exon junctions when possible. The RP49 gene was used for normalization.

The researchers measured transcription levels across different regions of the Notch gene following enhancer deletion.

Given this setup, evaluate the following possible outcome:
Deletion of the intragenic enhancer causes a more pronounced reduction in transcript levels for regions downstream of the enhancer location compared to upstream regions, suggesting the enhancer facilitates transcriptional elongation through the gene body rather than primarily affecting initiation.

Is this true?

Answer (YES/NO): NO